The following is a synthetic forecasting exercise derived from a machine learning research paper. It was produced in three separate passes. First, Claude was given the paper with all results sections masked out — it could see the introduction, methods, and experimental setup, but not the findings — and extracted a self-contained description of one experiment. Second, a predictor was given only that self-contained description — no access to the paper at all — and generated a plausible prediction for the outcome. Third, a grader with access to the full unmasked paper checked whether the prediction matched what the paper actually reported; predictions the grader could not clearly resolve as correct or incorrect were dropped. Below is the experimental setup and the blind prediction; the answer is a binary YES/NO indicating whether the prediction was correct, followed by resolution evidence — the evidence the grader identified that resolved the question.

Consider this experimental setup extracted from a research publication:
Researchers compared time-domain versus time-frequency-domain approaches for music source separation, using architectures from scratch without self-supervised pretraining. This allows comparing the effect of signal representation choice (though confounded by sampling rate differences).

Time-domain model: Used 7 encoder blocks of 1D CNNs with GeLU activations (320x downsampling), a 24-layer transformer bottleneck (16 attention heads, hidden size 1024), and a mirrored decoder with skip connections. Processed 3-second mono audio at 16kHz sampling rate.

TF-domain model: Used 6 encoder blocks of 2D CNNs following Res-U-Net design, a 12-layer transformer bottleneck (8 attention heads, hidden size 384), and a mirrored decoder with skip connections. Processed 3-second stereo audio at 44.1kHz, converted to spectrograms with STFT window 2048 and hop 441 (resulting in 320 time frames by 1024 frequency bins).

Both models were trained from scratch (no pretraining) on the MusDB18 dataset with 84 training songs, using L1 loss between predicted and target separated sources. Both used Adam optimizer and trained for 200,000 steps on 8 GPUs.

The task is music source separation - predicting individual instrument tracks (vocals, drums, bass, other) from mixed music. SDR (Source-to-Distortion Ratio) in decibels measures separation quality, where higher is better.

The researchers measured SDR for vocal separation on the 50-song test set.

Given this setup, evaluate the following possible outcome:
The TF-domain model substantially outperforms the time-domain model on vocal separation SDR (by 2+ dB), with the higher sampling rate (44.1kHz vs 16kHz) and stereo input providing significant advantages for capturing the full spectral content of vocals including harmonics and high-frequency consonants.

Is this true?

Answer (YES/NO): YES